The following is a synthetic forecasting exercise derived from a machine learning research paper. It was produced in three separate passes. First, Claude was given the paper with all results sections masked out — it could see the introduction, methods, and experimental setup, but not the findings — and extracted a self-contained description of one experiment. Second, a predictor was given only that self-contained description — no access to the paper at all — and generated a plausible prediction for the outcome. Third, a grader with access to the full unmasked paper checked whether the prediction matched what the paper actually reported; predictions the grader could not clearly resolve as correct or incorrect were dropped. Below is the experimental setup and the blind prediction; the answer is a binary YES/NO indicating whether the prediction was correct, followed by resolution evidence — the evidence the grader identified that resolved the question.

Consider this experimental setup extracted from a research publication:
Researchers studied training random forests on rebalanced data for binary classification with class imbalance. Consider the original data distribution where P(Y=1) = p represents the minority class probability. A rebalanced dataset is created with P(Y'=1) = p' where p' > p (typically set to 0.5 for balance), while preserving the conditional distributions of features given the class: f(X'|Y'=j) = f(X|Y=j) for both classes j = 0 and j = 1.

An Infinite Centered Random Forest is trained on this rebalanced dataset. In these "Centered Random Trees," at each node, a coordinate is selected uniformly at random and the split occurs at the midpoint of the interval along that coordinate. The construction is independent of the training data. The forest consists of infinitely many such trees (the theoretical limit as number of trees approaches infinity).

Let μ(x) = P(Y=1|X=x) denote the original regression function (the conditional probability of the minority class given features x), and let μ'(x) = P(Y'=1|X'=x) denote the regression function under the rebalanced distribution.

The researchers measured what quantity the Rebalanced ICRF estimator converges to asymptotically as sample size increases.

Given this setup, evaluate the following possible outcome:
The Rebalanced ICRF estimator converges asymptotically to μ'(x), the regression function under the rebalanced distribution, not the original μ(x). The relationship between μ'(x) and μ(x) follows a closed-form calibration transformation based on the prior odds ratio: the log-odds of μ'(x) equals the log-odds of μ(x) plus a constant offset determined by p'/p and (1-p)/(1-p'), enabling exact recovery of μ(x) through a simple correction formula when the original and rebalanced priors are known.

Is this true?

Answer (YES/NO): YES